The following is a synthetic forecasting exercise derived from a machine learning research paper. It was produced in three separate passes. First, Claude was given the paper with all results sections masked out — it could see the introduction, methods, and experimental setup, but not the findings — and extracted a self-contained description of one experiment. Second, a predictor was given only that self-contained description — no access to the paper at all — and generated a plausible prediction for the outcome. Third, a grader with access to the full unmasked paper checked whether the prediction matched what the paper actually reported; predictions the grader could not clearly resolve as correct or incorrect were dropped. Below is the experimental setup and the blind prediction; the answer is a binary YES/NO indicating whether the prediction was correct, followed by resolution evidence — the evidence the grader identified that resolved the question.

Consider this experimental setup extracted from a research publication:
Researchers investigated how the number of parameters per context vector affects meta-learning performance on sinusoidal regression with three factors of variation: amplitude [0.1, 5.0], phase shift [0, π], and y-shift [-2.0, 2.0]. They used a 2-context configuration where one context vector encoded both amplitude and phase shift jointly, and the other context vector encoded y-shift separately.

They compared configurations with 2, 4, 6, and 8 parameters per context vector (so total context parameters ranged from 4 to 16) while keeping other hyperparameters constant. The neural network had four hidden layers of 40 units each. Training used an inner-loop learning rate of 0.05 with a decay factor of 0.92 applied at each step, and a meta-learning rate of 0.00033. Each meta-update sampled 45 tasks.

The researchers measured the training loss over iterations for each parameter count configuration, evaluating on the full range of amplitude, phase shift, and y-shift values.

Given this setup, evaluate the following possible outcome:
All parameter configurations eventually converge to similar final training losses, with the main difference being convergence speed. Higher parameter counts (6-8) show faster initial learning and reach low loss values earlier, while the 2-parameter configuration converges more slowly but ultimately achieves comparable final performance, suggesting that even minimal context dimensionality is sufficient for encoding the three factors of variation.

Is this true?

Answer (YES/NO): NO